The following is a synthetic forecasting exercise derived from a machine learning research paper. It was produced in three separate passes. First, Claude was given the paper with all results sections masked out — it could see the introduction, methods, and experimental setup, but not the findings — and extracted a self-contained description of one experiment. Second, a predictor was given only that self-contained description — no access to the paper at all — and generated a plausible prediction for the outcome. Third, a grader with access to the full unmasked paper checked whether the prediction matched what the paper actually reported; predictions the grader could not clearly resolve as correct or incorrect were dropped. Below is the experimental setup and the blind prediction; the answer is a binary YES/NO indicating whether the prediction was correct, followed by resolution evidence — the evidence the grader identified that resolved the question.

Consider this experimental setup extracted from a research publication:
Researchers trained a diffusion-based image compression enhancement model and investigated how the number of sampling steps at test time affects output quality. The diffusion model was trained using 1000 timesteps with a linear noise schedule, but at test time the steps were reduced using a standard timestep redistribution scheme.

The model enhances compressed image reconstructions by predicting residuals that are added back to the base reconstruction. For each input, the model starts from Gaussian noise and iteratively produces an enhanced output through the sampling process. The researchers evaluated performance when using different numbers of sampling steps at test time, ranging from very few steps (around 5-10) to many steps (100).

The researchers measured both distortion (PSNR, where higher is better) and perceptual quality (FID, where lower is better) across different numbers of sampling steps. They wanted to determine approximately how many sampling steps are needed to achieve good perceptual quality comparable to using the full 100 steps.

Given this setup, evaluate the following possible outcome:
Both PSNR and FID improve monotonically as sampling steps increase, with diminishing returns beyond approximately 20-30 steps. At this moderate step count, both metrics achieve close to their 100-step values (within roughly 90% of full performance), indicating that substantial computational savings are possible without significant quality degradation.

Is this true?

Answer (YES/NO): NO